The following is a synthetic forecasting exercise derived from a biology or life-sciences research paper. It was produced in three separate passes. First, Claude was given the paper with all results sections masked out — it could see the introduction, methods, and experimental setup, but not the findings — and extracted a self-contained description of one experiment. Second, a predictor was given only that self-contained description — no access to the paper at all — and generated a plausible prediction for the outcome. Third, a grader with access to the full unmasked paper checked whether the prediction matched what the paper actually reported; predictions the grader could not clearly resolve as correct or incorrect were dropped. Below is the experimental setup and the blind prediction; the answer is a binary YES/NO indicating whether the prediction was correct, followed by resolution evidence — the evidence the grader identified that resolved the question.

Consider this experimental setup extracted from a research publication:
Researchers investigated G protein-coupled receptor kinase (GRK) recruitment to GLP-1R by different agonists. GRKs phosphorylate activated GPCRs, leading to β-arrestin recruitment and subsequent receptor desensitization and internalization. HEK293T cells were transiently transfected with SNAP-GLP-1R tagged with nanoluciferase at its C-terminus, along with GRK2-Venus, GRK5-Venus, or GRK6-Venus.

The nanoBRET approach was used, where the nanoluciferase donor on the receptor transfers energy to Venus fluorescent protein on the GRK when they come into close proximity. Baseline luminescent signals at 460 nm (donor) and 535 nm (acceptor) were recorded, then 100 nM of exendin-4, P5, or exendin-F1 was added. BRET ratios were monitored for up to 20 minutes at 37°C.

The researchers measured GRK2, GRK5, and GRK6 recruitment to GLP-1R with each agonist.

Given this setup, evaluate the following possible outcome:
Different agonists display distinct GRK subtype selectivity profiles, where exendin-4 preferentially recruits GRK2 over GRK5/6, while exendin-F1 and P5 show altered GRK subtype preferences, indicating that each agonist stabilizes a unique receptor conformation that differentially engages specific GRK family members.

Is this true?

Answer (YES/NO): NO